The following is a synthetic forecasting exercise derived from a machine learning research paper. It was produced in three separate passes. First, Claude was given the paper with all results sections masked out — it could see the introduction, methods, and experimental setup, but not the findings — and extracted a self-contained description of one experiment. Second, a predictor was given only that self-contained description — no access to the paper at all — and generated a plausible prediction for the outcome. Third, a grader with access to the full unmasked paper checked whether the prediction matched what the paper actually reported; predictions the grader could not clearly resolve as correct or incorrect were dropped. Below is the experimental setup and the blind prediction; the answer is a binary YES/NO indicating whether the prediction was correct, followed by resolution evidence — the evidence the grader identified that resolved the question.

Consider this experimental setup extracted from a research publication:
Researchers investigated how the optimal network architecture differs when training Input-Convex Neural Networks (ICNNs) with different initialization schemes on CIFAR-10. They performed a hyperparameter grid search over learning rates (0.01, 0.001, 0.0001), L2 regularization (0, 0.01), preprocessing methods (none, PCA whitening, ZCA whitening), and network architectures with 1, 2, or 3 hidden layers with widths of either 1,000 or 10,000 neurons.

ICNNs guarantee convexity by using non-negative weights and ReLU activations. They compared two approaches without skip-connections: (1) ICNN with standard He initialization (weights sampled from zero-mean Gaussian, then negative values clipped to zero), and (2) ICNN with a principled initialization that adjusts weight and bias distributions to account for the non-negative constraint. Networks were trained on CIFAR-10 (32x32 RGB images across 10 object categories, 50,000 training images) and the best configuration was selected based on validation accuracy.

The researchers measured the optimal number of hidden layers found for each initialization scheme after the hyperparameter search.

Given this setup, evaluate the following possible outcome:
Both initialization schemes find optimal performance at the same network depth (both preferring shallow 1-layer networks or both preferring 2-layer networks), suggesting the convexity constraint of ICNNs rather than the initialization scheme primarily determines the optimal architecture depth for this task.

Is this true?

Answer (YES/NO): YES